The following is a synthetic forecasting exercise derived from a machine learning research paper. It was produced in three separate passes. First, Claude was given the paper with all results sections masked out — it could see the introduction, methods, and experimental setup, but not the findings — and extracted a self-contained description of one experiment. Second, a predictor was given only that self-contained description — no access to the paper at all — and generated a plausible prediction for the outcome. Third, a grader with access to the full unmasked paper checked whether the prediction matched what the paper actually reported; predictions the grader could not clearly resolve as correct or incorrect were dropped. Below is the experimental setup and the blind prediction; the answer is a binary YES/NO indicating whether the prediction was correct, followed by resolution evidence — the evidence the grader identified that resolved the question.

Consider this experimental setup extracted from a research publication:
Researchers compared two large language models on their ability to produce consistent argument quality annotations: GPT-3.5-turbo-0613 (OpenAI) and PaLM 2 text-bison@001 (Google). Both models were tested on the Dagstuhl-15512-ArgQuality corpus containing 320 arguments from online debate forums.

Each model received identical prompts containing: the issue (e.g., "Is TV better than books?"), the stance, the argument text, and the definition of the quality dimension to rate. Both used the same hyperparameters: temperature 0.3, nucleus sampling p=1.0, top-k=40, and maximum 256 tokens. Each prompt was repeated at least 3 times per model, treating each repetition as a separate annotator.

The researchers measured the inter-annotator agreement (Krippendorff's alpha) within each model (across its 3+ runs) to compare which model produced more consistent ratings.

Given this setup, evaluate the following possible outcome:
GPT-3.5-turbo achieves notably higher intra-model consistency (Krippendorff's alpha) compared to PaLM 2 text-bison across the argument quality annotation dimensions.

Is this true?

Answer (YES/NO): NO